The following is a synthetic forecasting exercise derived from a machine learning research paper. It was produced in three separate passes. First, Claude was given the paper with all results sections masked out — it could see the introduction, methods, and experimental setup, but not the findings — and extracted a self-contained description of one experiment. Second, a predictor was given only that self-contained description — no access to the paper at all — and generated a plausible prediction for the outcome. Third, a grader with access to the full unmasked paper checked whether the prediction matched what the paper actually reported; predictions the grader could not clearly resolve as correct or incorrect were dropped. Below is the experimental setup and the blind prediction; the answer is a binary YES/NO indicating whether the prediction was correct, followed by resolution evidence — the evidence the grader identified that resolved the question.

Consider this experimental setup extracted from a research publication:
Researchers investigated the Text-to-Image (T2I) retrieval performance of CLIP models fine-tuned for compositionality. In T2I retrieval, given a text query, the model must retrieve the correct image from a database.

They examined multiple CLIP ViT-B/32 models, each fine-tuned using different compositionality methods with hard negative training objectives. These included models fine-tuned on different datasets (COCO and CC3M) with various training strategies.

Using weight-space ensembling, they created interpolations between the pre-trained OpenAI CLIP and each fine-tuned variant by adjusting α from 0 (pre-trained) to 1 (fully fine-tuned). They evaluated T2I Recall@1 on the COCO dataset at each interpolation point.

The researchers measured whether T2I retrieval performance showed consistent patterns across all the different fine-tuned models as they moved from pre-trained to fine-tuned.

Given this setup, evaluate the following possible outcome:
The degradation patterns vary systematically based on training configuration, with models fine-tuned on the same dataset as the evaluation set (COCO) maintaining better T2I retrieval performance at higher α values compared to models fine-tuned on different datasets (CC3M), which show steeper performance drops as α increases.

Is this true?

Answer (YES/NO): NO